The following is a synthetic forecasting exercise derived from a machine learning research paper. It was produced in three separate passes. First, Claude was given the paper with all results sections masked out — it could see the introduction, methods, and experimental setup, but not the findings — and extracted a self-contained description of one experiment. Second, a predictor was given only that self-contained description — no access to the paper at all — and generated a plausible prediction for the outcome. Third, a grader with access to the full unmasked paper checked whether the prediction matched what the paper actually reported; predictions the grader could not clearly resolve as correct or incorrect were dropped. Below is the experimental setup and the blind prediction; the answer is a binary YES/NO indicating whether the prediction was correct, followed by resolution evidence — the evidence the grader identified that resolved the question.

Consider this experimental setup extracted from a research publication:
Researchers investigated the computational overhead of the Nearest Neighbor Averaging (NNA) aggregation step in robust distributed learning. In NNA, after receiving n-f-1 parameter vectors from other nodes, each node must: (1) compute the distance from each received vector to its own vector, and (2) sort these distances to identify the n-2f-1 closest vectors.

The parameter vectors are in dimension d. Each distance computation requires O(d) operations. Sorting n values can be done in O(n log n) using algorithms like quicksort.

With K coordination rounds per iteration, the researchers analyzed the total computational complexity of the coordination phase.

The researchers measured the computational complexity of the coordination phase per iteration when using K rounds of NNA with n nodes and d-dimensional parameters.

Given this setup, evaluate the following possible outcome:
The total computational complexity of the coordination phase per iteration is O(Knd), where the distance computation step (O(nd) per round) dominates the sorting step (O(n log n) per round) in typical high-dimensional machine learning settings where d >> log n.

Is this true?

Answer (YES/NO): NO